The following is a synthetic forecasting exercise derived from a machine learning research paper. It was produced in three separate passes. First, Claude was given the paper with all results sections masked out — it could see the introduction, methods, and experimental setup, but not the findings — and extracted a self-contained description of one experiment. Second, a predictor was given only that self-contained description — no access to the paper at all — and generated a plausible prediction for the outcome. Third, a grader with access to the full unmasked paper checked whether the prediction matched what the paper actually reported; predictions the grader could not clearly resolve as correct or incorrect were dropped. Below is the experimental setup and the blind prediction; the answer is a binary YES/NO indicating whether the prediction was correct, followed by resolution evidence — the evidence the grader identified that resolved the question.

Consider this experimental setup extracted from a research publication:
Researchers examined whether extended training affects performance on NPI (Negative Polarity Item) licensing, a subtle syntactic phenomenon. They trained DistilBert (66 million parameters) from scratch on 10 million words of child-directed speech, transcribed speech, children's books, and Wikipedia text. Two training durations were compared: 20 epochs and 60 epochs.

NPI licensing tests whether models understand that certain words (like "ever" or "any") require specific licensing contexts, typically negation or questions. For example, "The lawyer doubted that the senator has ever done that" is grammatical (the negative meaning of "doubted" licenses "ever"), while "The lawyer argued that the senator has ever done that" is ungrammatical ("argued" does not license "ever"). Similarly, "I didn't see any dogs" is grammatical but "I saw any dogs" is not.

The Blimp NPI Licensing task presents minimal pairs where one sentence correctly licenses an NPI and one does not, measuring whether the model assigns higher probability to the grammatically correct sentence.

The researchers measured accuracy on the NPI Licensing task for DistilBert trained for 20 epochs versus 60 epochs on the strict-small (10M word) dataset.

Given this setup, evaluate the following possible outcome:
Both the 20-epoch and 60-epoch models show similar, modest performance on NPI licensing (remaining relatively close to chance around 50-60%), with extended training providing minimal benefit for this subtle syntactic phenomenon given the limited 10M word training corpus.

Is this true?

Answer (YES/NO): NO